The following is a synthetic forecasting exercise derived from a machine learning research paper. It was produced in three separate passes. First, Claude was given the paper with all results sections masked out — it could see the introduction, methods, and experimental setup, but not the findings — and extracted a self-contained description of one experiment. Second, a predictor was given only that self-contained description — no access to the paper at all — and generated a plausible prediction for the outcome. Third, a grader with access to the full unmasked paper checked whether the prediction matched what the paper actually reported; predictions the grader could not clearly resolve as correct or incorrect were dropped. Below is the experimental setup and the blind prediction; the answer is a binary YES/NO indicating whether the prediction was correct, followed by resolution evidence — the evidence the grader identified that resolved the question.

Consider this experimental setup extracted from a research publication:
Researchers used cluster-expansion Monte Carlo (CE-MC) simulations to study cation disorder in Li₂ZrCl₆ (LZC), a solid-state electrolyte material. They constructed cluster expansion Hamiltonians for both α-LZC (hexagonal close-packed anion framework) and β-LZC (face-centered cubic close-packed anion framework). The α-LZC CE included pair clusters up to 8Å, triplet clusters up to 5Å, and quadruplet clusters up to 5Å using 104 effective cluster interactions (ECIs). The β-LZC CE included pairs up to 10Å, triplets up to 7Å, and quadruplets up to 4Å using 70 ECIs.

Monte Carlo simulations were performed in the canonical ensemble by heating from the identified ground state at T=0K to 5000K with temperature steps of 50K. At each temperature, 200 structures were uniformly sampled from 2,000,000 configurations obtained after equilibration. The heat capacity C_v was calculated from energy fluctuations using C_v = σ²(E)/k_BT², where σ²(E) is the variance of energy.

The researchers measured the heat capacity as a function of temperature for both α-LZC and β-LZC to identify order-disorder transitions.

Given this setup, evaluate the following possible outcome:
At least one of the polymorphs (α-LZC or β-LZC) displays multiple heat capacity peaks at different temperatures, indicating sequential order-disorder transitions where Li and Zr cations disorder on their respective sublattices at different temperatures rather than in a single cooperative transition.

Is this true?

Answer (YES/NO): YES